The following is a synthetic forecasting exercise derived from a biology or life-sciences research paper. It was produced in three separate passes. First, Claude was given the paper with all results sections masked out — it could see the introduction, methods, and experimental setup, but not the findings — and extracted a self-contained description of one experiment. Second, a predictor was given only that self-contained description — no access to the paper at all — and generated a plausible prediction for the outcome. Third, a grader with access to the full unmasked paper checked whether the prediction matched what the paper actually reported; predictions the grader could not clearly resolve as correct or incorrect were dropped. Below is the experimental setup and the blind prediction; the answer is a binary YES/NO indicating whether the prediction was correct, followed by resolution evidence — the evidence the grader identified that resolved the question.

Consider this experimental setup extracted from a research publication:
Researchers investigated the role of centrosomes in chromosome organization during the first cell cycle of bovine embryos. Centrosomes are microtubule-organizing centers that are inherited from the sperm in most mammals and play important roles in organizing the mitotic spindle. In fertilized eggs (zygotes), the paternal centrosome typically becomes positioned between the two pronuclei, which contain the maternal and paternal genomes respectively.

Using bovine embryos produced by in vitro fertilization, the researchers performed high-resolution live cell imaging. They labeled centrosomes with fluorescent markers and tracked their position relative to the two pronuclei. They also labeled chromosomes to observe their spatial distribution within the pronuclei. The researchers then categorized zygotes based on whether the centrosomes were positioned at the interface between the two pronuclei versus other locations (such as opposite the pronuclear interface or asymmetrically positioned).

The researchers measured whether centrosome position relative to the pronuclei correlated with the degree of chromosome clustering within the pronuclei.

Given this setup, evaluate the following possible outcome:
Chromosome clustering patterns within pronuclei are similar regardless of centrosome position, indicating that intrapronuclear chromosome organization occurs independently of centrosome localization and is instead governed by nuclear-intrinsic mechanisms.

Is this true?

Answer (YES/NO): NO